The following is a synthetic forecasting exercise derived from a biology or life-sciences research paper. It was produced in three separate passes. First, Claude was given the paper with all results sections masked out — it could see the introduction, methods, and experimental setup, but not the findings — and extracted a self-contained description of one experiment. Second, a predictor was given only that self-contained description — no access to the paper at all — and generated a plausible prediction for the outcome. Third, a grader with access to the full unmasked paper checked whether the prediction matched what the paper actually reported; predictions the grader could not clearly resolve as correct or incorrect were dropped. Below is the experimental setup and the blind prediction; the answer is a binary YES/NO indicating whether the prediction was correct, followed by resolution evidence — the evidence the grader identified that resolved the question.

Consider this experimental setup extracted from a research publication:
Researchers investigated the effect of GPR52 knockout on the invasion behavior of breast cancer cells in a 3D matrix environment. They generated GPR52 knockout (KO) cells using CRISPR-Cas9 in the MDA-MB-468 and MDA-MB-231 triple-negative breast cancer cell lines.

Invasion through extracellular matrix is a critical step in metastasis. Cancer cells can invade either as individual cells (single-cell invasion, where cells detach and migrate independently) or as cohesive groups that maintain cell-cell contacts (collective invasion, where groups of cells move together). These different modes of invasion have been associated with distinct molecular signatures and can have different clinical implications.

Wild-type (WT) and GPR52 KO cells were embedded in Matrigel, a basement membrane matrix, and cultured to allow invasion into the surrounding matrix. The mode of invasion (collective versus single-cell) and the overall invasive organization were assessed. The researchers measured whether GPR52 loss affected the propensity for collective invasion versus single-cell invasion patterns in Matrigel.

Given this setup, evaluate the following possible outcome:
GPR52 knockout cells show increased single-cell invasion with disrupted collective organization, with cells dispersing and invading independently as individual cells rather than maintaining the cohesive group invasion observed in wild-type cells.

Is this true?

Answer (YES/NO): NO